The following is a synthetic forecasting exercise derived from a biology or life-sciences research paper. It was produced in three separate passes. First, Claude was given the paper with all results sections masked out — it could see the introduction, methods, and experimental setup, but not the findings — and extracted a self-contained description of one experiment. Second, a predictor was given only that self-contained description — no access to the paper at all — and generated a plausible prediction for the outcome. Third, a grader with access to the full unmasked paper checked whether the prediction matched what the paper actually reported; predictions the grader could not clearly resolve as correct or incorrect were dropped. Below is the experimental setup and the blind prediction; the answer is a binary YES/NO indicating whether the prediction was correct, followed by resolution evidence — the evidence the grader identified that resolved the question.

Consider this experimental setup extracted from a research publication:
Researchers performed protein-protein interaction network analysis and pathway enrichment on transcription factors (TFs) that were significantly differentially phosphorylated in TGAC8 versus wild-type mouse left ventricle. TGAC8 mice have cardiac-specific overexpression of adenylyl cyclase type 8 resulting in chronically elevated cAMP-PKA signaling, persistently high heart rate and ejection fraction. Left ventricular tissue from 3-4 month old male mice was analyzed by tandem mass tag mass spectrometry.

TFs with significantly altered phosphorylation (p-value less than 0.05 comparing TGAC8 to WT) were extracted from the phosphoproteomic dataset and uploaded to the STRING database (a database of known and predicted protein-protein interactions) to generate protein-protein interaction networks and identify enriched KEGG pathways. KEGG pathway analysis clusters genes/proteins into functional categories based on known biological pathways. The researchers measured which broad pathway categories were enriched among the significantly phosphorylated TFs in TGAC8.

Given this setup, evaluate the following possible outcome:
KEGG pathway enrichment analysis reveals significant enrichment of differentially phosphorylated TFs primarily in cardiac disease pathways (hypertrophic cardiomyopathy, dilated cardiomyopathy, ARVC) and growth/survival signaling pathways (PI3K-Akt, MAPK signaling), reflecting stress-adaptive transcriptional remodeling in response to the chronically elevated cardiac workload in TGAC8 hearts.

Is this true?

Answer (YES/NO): NO